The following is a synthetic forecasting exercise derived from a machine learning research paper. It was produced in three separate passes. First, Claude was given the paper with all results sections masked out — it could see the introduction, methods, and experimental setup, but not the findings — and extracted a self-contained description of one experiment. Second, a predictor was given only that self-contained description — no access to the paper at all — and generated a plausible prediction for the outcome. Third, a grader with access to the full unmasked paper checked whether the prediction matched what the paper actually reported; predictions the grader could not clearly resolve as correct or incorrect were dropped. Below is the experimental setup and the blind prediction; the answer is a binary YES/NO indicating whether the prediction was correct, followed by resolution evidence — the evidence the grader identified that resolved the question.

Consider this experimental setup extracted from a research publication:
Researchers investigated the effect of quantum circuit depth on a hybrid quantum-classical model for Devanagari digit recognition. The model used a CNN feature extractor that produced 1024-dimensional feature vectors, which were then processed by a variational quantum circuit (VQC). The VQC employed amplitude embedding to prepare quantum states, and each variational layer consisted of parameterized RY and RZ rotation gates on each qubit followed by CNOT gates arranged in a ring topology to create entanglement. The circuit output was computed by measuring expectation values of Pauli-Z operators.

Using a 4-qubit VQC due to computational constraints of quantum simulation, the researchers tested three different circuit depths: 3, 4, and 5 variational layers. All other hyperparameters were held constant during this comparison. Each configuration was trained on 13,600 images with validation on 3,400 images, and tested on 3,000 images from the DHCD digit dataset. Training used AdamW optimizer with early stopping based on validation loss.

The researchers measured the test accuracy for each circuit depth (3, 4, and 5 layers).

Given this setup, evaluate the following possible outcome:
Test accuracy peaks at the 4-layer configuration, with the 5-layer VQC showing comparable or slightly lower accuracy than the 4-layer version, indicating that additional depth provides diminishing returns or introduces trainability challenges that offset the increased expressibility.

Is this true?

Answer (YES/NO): NO